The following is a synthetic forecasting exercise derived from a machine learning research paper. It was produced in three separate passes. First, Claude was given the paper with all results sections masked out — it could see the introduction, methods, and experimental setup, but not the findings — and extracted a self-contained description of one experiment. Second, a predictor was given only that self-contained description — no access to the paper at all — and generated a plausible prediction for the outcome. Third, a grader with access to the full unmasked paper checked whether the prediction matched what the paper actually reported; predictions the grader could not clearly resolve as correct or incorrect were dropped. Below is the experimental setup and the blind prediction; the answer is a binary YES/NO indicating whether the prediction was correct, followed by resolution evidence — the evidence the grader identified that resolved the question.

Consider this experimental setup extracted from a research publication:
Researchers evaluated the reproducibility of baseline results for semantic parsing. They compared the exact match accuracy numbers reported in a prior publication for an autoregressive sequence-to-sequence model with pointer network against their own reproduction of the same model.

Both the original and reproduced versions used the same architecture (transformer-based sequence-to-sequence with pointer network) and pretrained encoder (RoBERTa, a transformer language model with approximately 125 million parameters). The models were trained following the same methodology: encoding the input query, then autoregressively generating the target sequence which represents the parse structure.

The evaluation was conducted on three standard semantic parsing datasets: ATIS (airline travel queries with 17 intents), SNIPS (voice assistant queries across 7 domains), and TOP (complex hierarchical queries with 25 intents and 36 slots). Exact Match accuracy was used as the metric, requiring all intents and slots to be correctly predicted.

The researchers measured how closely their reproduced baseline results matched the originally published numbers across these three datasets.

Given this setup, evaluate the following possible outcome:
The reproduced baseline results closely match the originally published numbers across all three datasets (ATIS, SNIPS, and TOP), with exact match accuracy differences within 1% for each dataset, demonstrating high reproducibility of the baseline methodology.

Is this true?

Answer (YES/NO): NO